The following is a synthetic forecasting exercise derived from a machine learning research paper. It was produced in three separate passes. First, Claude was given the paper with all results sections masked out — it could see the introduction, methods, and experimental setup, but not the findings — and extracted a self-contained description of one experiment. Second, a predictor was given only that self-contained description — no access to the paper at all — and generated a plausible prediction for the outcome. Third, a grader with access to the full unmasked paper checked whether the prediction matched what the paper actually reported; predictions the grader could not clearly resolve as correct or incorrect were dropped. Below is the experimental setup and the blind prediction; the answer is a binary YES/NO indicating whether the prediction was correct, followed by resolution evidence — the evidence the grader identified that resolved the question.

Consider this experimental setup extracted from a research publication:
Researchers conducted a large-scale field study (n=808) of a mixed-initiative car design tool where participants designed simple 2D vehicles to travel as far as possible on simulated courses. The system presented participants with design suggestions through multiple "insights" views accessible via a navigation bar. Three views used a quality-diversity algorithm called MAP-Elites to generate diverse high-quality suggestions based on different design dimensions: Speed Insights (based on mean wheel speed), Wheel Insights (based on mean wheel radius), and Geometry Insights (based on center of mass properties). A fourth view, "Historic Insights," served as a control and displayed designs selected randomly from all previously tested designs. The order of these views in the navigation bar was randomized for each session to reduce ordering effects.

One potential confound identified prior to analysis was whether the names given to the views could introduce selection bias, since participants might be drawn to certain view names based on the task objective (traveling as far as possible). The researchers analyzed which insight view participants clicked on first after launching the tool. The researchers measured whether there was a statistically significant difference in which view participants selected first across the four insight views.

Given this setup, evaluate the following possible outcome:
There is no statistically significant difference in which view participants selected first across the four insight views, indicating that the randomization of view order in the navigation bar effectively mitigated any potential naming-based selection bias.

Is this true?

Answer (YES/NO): YES